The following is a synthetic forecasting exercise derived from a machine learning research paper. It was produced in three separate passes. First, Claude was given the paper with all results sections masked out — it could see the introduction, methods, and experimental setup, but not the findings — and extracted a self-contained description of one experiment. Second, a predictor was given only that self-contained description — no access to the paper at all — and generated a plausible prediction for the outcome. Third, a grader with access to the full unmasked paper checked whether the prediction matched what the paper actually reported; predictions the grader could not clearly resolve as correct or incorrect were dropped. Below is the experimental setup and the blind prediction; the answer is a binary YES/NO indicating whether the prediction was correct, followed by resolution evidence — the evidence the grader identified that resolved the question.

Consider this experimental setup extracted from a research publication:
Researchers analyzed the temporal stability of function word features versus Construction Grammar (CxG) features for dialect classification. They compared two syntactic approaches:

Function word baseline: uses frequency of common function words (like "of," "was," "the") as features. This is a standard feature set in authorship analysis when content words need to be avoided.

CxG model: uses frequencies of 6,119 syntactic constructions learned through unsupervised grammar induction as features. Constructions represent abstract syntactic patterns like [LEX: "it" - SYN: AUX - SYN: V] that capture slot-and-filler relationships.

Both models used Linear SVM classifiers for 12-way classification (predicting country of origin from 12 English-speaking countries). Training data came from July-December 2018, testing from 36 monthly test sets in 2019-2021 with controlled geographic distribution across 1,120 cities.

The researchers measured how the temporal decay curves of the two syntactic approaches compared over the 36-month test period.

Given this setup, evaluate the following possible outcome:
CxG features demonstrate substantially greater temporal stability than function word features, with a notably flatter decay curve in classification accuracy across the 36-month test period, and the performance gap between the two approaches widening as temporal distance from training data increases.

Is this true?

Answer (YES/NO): NO